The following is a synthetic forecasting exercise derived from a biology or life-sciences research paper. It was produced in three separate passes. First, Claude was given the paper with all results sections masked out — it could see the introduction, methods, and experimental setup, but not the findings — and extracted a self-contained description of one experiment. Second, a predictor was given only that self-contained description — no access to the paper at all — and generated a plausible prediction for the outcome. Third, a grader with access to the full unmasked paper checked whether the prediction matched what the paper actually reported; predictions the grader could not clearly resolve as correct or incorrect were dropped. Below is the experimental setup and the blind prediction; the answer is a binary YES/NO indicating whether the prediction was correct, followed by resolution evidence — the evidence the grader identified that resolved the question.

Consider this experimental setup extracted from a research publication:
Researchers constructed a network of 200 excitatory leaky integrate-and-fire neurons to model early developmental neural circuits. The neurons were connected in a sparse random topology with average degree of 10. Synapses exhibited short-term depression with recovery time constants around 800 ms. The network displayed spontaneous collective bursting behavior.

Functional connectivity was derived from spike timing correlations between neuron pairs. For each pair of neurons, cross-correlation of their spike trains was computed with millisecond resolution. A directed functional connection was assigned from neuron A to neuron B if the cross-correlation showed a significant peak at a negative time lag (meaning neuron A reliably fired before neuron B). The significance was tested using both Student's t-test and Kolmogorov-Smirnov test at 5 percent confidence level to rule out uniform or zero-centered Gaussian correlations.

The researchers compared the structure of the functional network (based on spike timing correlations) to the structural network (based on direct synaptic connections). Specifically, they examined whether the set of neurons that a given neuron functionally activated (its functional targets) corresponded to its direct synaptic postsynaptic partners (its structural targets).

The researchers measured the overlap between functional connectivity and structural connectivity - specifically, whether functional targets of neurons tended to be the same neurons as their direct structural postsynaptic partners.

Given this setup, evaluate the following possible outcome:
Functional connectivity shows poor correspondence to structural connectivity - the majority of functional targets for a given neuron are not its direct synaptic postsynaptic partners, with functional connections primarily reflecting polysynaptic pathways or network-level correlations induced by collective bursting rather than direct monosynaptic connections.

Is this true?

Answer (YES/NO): YES